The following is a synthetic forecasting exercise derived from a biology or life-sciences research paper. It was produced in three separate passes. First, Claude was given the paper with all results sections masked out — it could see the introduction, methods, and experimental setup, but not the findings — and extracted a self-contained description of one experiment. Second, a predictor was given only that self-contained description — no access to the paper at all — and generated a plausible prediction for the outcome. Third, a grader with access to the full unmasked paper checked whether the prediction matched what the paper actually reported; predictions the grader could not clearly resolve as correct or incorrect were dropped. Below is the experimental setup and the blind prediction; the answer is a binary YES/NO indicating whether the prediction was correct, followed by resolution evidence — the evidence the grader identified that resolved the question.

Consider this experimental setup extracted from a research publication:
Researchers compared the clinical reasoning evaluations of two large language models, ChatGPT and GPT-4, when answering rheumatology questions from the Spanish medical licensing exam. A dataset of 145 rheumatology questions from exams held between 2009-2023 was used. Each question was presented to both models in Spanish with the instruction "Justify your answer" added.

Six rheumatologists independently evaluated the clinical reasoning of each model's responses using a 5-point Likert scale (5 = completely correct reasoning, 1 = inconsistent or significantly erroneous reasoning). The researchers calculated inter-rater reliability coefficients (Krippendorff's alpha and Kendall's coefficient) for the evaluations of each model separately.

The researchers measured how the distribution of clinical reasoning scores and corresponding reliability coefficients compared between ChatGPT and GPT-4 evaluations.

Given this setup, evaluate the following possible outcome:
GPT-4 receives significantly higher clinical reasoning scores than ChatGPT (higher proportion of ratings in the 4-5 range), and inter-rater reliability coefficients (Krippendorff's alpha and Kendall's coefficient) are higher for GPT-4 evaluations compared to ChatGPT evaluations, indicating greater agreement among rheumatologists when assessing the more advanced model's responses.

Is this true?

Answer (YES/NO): NO